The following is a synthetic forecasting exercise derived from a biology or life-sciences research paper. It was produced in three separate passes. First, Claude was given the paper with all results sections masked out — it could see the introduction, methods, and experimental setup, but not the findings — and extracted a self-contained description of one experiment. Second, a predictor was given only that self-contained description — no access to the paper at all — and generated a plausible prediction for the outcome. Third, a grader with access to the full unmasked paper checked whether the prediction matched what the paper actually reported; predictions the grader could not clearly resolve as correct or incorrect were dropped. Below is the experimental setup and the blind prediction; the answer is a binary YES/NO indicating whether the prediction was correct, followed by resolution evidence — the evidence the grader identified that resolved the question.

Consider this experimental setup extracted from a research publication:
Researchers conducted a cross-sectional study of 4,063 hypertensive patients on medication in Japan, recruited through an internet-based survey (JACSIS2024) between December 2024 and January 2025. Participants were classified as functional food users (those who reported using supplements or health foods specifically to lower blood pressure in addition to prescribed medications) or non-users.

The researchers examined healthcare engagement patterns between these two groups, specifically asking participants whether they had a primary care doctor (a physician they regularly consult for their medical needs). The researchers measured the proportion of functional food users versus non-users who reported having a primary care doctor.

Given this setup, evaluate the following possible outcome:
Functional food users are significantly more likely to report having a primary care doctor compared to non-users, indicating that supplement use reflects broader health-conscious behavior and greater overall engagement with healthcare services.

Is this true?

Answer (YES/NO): NO